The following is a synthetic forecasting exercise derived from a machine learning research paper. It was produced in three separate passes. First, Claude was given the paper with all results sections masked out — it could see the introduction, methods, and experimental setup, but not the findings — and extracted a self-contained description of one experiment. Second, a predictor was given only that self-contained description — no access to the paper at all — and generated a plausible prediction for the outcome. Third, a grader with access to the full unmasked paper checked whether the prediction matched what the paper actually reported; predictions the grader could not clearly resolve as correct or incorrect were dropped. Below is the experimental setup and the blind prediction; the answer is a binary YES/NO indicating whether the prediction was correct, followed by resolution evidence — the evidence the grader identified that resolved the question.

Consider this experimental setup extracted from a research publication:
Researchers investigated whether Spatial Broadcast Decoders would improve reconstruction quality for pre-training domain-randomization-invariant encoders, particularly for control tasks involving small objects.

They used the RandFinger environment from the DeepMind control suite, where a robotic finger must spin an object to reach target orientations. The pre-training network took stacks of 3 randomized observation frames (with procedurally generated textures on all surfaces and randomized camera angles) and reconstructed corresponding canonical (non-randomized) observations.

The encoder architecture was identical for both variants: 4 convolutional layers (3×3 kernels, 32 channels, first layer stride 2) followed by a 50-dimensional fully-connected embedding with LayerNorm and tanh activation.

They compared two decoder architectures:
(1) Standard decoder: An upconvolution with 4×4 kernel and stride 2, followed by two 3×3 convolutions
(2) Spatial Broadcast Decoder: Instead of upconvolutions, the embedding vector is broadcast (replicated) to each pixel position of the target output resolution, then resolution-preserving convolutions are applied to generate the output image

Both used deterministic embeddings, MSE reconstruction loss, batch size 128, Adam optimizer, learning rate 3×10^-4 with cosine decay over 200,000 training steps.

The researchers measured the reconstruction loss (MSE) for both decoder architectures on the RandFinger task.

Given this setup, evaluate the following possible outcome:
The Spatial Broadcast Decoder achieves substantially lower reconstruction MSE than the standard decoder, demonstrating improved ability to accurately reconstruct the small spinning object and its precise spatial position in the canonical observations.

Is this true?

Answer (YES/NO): NO